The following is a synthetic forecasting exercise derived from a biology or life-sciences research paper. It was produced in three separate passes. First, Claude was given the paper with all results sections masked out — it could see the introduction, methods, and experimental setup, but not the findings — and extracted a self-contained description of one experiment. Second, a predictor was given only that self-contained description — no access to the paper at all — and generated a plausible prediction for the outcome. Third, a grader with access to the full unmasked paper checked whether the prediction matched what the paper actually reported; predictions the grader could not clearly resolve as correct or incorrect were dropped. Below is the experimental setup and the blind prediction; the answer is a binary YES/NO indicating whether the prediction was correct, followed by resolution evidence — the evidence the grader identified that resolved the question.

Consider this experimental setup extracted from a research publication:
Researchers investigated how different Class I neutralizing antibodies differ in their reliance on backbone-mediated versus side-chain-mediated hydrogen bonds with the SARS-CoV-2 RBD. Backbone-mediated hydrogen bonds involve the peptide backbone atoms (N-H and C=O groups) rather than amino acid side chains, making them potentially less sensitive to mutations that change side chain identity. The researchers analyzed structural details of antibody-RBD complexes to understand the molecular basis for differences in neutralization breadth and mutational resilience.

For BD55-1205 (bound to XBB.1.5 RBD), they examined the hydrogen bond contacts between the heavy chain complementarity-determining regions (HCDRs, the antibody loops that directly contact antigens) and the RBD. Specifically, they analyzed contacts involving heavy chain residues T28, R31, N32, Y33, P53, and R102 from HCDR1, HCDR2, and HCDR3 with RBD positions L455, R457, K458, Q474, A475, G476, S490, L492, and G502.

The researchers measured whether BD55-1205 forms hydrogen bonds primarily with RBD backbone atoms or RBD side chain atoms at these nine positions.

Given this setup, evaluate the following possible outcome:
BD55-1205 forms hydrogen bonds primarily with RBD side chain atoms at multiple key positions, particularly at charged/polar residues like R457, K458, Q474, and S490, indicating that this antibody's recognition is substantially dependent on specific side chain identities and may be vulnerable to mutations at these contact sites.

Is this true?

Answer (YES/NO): NO